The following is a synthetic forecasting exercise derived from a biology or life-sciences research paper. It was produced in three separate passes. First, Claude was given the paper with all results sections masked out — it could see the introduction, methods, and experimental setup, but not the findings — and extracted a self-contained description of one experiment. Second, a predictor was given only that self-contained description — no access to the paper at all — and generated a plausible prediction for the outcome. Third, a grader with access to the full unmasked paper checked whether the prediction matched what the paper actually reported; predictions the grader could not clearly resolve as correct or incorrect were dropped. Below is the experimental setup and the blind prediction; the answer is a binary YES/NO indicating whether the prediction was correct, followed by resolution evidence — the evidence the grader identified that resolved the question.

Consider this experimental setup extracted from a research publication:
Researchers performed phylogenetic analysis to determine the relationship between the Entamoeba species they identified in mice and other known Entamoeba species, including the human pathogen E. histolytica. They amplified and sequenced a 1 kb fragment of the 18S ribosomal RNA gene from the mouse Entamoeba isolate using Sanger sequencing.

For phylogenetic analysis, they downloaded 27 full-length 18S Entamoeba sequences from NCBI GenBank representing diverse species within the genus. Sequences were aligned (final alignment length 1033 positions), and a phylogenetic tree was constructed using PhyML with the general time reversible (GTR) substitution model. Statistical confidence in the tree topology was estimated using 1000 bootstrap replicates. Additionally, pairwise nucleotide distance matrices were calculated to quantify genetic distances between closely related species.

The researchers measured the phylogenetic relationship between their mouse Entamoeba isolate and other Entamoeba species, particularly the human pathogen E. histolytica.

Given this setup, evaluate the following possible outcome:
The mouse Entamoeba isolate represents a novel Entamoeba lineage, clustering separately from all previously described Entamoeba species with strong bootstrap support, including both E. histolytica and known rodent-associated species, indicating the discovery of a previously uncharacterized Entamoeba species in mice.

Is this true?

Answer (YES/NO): NO